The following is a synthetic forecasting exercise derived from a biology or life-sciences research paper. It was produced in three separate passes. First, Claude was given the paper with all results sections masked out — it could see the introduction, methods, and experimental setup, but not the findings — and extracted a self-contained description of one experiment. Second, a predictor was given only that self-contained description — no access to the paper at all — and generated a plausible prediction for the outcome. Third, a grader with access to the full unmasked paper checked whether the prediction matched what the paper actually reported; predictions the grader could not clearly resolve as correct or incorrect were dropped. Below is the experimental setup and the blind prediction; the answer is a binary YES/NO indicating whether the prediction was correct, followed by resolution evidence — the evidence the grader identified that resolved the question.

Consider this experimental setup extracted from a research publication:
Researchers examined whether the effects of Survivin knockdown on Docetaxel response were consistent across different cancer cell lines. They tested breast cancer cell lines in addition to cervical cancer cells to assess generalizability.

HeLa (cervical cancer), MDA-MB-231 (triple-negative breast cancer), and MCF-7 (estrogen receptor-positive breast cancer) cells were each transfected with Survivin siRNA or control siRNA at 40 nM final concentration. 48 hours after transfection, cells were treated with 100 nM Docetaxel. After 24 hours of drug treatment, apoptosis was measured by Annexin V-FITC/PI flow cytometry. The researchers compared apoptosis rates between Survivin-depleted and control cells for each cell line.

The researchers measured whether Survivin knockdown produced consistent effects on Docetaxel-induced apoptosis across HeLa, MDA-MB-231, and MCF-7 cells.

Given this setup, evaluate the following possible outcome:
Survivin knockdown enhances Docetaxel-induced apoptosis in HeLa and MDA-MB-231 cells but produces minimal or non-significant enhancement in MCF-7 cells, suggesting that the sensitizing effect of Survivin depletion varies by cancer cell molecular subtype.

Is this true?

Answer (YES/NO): NO